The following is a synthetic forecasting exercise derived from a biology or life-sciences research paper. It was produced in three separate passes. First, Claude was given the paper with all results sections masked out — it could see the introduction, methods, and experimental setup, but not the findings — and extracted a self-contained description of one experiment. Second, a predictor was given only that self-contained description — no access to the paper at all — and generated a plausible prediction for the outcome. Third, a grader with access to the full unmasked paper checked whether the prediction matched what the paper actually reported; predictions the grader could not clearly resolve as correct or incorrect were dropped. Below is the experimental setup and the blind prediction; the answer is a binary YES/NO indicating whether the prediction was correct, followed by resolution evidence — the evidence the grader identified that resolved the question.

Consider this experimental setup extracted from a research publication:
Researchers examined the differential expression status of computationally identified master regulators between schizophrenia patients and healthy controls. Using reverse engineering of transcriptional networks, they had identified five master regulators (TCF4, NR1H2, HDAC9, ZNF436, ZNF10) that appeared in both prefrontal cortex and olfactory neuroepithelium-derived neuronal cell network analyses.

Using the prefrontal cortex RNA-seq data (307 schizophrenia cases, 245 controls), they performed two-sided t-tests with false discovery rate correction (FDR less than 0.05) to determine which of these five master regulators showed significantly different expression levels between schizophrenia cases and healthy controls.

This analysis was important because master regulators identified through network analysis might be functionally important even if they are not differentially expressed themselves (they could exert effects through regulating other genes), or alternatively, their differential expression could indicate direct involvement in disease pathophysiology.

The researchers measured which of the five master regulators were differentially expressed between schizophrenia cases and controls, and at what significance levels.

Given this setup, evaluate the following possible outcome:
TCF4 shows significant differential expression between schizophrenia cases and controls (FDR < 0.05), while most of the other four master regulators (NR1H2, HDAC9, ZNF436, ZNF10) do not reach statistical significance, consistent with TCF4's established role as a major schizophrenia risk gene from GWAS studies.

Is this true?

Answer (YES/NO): NO